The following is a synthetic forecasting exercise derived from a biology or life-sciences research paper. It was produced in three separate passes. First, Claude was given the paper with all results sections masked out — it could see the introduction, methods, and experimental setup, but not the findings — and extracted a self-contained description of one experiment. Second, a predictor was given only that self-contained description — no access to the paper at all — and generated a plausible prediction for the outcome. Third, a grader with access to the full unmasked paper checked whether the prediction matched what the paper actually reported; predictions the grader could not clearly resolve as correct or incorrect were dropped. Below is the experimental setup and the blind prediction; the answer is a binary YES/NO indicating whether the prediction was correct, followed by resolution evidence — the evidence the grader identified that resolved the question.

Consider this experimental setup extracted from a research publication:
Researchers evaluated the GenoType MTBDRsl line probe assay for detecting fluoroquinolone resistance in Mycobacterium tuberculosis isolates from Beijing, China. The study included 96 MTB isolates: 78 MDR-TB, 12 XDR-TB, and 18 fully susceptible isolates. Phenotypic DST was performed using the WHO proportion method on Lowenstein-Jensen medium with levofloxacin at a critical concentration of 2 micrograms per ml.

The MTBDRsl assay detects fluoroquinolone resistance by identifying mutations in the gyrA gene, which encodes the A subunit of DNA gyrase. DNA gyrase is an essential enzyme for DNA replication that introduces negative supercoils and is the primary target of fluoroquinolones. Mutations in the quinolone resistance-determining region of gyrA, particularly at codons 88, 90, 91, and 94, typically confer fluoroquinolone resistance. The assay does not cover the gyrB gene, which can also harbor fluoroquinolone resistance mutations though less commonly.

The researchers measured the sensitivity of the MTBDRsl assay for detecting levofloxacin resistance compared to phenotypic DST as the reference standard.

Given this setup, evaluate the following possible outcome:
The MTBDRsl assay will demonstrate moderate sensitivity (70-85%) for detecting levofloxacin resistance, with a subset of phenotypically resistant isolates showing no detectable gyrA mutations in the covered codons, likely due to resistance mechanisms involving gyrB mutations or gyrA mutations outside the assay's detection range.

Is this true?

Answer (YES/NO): NO